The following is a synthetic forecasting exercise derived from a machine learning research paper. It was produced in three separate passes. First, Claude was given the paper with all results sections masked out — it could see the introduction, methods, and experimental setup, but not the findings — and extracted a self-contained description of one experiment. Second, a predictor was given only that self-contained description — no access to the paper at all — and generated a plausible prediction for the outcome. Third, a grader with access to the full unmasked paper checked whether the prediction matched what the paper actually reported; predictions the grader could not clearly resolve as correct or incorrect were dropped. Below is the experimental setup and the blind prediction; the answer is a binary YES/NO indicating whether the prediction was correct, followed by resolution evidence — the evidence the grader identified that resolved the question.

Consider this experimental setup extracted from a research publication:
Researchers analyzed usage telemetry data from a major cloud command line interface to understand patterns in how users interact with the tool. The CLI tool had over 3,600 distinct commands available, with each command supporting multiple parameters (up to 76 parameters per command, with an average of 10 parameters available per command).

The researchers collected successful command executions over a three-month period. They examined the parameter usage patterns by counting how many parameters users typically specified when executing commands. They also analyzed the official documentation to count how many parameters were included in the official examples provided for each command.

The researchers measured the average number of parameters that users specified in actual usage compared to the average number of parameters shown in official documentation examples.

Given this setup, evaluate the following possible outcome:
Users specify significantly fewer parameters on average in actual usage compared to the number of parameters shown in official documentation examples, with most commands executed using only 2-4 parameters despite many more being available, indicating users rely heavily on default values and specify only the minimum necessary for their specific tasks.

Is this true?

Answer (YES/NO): NO